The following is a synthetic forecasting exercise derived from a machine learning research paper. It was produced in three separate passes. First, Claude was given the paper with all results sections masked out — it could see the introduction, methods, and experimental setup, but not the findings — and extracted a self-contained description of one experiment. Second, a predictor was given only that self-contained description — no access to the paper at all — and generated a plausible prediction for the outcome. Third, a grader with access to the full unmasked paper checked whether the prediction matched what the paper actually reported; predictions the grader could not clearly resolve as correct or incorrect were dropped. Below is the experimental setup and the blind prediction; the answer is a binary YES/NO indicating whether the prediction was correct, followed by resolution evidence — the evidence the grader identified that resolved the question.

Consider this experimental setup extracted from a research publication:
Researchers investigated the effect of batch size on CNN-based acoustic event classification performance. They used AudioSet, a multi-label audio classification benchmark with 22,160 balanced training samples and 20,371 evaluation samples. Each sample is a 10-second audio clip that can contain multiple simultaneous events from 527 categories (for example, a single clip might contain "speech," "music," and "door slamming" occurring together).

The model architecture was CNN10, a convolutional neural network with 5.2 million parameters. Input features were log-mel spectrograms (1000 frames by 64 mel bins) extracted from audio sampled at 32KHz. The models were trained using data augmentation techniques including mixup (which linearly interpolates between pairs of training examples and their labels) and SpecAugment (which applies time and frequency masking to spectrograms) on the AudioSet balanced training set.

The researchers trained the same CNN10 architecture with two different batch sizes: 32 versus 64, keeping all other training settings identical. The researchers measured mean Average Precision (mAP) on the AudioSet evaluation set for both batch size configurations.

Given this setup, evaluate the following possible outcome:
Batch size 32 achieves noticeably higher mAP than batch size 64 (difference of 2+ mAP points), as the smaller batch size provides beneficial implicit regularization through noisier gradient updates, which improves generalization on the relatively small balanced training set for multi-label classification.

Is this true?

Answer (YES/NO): NO